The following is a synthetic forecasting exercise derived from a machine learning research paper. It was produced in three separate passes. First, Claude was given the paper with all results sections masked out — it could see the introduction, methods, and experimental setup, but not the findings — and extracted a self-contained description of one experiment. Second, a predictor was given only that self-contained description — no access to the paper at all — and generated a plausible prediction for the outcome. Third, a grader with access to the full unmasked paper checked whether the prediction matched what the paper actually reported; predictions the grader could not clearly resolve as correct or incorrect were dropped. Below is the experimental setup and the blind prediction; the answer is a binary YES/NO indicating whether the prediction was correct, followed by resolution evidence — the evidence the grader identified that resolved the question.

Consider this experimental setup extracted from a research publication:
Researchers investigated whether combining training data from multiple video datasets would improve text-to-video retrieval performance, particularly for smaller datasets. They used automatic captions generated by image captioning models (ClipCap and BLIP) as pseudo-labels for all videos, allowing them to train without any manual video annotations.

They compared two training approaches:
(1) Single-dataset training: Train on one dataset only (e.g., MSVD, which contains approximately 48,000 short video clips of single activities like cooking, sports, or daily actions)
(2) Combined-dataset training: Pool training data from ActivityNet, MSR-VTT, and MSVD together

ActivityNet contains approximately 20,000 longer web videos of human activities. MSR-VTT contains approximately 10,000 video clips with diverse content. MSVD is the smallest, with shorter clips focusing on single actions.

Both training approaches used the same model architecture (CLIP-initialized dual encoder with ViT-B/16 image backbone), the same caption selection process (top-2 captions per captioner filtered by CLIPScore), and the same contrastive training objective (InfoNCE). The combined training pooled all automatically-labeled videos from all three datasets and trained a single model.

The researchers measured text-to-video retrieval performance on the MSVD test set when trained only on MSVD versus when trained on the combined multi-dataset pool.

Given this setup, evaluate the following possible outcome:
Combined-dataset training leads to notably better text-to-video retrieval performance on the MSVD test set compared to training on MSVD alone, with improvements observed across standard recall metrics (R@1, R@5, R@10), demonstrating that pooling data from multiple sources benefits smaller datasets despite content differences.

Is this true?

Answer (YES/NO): YES